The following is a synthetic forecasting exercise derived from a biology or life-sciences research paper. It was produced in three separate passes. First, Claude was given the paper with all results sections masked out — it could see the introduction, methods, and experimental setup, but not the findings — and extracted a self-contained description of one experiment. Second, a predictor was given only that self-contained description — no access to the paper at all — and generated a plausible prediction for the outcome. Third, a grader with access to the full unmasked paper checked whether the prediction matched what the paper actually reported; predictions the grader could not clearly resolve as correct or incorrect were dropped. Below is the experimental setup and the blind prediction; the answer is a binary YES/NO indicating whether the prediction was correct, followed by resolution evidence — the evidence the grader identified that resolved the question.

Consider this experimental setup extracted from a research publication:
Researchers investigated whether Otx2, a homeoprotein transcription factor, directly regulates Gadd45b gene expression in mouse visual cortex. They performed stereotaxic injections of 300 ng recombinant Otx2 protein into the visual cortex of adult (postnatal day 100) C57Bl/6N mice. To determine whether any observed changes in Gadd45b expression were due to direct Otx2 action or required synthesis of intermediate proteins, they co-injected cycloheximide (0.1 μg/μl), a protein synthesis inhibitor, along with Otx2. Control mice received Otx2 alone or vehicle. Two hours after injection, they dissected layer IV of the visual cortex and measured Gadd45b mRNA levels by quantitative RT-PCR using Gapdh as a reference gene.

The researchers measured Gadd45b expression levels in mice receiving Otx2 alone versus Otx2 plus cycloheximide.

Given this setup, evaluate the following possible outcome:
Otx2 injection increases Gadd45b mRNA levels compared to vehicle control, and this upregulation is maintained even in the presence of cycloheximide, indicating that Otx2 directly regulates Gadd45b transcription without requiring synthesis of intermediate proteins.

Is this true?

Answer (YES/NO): YES